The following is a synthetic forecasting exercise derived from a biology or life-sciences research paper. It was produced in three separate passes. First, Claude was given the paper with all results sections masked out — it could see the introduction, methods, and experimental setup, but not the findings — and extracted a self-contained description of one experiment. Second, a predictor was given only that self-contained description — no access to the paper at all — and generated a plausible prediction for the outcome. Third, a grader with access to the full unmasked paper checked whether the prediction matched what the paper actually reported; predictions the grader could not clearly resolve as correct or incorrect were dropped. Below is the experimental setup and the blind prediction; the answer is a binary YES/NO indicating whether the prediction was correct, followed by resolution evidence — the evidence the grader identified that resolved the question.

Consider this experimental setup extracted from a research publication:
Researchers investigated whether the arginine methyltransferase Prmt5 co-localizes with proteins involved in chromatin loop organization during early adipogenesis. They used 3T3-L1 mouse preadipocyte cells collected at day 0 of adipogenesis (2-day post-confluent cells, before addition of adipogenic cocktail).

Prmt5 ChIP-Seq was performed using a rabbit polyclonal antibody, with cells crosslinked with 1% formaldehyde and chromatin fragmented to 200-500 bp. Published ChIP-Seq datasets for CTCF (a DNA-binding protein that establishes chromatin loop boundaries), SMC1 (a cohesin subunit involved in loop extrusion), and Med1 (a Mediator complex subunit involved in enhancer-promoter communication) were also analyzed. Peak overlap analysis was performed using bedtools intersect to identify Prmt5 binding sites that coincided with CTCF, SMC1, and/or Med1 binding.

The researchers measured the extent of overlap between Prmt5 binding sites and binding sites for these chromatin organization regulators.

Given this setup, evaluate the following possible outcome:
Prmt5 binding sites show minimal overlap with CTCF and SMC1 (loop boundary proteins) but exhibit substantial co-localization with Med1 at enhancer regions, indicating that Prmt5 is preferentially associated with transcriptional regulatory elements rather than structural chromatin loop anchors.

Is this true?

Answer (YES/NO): NO